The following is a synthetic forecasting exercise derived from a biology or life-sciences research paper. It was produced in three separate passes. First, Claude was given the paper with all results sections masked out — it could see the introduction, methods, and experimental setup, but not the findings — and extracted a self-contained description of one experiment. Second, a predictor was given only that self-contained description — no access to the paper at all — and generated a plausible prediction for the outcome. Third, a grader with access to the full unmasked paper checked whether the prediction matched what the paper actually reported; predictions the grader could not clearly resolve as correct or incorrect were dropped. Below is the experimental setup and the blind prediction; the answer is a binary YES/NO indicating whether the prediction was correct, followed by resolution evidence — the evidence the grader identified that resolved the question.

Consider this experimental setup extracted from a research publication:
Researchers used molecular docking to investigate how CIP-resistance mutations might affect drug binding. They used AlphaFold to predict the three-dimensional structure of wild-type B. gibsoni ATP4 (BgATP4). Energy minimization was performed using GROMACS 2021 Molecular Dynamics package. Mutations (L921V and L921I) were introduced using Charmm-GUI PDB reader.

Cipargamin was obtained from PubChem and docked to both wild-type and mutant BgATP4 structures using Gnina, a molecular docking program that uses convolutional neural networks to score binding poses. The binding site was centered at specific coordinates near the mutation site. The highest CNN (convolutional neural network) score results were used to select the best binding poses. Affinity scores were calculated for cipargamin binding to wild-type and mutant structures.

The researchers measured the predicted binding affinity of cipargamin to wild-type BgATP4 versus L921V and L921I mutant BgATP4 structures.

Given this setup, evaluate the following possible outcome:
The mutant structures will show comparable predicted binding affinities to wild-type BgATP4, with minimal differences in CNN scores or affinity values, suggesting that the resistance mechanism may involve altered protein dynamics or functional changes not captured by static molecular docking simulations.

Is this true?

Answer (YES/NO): NO